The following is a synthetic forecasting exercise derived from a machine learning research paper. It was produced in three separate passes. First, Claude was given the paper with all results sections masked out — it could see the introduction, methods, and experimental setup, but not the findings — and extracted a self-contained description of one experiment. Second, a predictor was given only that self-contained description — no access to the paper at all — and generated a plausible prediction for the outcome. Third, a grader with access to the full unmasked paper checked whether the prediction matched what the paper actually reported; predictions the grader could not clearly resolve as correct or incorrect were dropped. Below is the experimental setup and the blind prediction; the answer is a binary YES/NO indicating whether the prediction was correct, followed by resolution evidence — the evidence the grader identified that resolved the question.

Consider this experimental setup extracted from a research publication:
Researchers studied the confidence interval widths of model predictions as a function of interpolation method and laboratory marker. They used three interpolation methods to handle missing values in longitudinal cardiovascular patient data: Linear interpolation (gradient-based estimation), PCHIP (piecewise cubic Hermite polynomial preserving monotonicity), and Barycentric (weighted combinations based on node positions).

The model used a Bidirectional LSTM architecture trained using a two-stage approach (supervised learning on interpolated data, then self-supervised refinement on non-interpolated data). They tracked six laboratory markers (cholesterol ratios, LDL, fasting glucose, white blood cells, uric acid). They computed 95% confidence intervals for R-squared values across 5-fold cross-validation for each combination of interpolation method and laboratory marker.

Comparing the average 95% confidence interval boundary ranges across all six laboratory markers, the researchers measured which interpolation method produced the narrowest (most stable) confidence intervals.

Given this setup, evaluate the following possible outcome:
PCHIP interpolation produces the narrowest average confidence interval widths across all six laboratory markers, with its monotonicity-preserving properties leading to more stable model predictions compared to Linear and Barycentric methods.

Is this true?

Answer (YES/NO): YES